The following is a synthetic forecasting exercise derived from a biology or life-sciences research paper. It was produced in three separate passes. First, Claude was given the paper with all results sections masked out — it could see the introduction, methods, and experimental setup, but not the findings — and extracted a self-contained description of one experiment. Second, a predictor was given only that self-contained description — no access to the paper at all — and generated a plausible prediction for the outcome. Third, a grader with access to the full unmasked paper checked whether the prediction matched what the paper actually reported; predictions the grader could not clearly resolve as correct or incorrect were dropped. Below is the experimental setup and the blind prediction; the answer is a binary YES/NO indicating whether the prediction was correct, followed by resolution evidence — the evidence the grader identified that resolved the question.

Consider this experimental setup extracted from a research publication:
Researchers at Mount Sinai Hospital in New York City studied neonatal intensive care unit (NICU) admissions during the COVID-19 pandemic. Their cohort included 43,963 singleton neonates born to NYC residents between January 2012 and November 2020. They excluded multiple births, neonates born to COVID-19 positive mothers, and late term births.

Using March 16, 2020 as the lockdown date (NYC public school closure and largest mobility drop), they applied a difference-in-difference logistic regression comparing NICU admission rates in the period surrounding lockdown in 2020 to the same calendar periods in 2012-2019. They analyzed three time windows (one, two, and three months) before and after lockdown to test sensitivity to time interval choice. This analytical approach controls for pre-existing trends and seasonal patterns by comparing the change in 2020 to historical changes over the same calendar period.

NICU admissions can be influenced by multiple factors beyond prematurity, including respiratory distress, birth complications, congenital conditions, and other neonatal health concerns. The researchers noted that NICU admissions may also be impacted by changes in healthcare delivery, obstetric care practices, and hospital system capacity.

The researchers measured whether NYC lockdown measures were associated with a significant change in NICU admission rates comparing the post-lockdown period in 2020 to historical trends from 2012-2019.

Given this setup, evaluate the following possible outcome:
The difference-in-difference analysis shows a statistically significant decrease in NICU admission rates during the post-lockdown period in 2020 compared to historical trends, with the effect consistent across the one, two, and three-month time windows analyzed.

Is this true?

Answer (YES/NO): NO